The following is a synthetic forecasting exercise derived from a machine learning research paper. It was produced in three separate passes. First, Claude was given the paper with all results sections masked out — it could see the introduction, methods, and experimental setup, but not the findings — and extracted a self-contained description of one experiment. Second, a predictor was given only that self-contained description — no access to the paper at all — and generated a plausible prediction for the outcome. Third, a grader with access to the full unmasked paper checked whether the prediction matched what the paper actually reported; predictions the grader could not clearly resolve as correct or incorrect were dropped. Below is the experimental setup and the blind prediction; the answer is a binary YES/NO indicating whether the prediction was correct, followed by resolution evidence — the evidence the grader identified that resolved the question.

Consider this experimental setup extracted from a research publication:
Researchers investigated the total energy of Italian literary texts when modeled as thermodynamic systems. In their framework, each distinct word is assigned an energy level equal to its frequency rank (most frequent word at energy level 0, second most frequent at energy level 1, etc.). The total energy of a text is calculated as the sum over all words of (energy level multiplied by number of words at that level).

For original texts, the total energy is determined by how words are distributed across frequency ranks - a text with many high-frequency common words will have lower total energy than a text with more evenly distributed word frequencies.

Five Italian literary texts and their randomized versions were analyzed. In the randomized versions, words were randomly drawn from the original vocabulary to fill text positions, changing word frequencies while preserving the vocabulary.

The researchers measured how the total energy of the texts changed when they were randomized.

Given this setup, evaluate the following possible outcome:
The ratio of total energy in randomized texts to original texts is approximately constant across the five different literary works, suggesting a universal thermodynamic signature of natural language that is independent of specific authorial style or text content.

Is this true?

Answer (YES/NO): NO